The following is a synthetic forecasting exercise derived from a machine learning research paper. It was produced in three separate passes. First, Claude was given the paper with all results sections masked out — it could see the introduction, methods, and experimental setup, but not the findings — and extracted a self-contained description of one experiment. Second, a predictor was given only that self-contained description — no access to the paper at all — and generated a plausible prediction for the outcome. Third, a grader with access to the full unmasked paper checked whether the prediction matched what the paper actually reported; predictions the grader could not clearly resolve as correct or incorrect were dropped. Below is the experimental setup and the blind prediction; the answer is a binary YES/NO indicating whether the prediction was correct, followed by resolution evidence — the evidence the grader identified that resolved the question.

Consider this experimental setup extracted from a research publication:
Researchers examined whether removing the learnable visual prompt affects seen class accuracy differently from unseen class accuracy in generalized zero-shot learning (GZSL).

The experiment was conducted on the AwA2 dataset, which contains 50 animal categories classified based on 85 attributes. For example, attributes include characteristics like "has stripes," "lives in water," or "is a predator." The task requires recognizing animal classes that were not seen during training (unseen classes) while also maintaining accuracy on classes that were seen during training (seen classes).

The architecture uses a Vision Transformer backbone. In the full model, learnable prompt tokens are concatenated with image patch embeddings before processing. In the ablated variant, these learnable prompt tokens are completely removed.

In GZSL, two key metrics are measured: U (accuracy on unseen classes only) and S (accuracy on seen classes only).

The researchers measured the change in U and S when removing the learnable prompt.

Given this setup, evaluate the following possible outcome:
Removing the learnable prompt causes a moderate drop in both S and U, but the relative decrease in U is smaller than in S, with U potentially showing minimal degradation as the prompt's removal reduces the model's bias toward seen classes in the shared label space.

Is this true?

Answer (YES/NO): NO